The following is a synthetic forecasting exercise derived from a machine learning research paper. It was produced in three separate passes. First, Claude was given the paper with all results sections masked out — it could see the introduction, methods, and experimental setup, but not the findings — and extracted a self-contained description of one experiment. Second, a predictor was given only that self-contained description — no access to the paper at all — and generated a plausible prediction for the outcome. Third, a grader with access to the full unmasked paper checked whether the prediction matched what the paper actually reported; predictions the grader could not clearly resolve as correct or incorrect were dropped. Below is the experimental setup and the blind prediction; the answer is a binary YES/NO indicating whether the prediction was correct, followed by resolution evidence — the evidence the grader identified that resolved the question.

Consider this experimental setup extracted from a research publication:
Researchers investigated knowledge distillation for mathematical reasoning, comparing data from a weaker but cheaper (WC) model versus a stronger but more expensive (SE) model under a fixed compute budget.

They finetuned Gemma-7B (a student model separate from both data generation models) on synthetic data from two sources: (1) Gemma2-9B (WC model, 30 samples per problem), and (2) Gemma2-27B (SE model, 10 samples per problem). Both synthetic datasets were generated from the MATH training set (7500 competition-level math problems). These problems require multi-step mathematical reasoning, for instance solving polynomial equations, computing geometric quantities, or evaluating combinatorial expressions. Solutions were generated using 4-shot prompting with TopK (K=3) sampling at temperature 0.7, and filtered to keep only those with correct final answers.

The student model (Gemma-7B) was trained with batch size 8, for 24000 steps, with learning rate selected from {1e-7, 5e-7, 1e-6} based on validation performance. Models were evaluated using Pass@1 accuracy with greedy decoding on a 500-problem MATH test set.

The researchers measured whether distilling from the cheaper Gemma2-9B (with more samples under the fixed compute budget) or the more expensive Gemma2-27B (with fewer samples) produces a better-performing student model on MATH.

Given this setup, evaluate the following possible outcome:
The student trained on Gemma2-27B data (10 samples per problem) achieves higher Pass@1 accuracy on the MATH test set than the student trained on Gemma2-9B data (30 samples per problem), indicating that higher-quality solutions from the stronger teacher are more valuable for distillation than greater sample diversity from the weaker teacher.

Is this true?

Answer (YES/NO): NO